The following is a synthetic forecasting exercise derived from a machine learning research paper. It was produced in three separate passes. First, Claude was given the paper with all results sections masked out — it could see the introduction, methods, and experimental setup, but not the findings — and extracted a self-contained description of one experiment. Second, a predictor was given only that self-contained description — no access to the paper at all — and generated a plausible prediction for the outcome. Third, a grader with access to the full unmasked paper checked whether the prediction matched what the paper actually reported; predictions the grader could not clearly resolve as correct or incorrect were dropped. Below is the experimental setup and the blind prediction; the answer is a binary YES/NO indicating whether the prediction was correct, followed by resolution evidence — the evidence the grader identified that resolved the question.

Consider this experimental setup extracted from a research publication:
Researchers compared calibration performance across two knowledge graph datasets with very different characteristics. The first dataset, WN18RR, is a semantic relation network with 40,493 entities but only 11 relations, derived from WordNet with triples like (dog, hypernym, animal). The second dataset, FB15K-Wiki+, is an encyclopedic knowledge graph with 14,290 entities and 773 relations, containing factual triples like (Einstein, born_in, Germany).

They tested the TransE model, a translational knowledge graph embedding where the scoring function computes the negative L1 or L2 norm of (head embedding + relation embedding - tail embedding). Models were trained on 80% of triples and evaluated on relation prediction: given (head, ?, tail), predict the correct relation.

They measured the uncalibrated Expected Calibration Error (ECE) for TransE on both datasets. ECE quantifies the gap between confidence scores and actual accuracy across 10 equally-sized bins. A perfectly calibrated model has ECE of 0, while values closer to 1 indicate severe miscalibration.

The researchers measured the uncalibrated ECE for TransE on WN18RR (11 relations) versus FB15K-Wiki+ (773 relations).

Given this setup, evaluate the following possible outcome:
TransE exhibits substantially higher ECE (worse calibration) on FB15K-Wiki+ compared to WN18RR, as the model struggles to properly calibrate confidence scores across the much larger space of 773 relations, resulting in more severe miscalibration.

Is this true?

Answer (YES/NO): YES